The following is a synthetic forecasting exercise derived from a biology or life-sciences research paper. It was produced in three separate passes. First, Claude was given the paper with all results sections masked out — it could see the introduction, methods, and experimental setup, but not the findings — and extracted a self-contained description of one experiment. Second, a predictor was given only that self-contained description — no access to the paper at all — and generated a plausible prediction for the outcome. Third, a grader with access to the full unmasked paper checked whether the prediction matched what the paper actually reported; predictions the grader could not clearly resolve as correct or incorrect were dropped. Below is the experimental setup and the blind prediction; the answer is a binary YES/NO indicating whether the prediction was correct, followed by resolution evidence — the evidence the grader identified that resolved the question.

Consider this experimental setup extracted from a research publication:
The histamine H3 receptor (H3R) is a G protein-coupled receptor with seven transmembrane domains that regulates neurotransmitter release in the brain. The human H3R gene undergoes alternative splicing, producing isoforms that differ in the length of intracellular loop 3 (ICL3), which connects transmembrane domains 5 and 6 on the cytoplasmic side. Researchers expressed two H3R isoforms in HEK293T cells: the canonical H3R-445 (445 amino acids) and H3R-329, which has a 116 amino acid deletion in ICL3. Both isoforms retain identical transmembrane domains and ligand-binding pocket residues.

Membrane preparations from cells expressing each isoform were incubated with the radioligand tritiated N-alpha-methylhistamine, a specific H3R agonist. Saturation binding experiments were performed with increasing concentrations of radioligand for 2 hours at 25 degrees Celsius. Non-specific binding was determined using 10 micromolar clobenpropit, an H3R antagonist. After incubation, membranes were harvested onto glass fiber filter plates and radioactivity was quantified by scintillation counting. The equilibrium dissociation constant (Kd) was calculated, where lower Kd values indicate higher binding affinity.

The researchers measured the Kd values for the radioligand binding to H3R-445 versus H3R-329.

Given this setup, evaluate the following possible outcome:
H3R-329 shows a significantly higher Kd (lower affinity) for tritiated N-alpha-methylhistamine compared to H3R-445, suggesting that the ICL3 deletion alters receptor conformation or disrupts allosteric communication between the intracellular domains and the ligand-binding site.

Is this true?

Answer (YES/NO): NO